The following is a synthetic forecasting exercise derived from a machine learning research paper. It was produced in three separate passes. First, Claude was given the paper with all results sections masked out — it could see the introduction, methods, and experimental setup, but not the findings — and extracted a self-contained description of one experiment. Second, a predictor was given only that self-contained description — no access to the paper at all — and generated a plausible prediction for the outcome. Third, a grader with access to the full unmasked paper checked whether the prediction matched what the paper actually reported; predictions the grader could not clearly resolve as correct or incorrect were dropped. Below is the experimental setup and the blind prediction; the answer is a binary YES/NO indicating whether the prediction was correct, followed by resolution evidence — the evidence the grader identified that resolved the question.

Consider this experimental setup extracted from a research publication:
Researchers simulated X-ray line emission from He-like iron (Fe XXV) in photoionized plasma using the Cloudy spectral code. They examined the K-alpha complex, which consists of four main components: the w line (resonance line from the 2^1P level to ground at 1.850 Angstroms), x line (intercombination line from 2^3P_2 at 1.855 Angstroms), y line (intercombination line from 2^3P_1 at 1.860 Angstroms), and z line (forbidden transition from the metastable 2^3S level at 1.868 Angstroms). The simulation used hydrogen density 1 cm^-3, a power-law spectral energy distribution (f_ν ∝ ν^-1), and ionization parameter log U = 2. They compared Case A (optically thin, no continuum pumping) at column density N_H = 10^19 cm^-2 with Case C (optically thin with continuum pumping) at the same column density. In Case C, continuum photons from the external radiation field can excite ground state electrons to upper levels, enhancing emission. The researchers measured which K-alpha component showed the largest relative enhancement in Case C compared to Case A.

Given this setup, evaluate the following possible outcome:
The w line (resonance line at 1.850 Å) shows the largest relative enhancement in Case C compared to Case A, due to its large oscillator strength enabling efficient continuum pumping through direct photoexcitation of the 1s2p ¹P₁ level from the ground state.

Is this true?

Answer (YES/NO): YES